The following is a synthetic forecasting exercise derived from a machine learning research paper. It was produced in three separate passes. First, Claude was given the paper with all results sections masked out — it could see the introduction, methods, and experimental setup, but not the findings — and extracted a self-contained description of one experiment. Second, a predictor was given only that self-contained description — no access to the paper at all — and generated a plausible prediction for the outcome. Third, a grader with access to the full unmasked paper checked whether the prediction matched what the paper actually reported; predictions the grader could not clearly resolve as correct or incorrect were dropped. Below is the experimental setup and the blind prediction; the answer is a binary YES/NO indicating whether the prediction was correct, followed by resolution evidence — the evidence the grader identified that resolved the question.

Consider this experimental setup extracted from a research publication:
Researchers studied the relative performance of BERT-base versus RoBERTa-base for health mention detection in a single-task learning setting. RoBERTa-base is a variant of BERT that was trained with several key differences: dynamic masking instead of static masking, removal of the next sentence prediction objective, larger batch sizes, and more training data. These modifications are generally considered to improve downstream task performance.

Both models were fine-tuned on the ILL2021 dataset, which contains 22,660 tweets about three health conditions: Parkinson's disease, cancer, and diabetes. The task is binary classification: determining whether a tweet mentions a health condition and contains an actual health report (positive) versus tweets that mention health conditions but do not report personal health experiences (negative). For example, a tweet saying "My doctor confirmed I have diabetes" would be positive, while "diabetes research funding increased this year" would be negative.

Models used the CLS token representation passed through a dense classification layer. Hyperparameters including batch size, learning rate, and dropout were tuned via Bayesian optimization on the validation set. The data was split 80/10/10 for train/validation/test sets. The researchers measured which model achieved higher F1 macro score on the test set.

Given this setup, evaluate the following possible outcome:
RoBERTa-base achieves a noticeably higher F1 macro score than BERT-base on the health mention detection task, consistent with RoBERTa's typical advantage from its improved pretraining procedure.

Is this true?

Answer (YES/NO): NO